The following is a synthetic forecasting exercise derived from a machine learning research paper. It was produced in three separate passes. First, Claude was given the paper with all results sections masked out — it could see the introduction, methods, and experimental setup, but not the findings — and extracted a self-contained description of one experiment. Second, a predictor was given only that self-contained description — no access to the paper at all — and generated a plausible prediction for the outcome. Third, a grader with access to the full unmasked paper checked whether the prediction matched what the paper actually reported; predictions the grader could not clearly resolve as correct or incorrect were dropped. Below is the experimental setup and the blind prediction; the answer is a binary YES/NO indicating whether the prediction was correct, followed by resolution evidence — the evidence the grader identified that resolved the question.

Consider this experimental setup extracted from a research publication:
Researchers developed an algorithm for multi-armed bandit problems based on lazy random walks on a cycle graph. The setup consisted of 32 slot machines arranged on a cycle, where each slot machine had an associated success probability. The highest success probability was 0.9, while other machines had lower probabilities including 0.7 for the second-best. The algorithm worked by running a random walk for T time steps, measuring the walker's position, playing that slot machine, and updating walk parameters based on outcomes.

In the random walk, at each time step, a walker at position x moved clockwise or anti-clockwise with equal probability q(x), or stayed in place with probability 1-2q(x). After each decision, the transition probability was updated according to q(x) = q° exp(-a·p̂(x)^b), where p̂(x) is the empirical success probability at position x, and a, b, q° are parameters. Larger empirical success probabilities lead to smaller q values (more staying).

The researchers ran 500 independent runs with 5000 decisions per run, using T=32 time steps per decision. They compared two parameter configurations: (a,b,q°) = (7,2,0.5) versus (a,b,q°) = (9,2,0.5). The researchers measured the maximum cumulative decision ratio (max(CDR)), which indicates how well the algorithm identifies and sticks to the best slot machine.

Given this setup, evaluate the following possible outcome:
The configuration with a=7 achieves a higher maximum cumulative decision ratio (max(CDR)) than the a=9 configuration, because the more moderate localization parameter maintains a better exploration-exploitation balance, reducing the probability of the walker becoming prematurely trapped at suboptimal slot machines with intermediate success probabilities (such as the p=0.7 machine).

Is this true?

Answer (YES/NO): YES